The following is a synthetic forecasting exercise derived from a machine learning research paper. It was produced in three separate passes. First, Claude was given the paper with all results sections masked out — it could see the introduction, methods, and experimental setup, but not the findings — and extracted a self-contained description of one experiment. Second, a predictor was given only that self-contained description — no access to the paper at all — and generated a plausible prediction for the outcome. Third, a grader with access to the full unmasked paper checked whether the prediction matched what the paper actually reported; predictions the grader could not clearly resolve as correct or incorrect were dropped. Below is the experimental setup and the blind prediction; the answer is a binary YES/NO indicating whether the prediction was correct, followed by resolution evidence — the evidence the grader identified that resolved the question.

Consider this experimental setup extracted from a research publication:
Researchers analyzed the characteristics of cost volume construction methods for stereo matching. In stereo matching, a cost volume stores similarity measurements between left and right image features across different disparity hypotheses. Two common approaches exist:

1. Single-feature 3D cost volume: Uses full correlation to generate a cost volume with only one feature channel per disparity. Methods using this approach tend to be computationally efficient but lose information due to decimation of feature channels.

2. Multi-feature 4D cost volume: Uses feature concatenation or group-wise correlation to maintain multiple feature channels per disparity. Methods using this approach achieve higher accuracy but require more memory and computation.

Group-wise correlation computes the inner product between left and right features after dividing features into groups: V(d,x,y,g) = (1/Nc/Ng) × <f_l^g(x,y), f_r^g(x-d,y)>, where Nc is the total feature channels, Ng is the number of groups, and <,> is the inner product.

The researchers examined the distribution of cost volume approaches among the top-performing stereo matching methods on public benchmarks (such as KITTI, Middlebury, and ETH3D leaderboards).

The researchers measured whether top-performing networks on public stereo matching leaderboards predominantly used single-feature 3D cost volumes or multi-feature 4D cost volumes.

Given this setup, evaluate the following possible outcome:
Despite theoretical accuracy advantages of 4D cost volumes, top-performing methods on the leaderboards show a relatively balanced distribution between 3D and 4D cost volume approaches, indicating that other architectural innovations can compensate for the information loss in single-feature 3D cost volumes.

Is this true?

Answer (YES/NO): NO